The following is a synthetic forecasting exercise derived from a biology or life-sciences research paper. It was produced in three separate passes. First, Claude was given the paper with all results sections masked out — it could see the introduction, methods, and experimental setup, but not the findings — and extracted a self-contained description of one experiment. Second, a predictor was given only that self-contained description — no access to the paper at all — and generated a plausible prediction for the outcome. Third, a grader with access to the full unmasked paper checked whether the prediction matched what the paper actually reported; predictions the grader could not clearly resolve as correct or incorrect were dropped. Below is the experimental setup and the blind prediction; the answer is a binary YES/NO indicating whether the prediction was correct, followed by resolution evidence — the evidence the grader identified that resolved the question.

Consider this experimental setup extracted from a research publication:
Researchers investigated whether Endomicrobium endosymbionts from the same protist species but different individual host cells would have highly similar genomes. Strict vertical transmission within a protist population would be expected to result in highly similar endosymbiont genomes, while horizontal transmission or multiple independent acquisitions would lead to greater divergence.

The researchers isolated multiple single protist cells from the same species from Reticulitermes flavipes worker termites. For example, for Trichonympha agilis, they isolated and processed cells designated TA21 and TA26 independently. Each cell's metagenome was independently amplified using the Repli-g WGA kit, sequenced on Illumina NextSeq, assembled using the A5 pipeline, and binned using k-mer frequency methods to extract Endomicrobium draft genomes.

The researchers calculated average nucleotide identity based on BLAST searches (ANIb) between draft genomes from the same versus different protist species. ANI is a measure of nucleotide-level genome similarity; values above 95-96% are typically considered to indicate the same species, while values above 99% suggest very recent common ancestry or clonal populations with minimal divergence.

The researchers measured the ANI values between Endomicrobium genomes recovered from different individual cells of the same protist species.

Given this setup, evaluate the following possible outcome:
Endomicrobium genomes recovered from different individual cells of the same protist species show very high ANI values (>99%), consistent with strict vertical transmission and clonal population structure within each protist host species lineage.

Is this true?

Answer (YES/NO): NO